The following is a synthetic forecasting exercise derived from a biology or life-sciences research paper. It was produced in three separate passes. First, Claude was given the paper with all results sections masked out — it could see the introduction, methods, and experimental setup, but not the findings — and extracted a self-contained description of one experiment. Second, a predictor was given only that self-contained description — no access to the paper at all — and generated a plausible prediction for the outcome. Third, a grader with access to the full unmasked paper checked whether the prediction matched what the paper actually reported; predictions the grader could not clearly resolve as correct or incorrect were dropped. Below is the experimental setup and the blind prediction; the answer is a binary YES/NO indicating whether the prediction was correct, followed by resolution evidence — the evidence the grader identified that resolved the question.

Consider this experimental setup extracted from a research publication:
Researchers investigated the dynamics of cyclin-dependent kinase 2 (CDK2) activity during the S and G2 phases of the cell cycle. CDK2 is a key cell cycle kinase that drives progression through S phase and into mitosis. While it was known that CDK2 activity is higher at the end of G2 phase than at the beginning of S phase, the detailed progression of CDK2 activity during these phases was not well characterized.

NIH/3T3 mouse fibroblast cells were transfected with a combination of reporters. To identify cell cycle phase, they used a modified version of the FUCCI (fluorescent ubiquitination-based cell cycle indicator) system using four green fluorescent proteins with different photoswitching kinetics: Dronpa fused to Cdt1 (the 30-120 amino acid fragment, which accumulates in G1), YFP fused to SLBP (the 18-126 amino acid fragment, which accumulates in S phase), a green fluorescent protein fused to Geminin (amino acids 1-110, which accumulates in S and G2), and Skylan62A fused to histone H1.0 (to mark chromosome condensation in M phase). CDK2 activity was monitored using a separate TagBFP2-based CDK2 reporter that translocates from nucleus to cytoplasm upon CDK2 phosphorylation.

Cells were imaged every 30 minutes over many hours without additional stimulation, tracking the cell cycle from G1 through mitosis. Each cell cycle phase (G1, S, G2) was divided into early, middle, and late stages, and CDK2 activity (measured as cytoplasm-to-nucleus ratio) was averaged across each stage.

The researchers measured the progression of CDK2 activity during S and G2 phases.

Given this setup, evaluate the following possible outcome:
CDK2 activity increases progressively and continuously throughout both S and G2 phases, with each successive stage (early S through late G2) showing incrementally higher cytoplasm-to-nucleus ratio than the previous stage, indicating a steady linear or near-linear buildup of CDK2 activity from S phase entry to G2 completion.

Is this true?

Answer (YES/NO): YES